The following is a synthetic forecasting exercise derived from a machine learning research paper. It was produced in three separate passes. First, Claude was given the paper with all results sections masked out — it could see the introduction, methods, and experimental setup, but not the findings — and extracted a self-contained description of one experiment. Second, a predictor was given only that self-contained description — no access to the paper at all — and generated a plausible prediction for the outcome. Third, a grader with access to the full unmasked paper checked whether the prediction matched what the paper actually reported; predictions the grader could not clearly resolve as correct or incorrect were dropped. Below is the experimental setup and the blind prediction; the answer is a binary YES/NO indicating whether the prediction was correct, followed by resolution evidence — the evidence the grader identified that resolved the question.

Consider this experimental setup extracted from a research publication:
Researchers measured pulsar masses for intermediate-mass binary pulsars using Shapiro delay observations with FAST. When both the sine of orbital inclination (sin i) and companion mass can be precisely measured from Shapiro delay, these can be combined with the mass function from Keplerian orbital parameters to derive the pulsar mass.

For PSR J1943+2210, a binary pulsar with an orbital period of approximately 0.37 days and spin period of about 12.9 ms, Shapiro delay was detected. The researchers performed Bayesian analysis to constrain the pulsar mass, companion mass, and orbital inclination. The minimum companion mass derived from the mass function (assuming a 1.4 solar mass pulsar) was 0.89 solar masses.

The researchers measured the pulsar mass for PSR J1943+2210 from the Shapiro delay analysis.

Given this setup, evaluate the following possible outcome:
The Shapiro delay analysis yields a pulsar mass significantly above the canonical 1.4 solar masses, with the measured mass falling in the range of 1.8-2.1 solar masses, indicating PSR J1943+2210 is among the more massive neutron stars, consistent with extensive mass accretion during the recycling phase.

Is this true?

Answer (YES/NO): NO